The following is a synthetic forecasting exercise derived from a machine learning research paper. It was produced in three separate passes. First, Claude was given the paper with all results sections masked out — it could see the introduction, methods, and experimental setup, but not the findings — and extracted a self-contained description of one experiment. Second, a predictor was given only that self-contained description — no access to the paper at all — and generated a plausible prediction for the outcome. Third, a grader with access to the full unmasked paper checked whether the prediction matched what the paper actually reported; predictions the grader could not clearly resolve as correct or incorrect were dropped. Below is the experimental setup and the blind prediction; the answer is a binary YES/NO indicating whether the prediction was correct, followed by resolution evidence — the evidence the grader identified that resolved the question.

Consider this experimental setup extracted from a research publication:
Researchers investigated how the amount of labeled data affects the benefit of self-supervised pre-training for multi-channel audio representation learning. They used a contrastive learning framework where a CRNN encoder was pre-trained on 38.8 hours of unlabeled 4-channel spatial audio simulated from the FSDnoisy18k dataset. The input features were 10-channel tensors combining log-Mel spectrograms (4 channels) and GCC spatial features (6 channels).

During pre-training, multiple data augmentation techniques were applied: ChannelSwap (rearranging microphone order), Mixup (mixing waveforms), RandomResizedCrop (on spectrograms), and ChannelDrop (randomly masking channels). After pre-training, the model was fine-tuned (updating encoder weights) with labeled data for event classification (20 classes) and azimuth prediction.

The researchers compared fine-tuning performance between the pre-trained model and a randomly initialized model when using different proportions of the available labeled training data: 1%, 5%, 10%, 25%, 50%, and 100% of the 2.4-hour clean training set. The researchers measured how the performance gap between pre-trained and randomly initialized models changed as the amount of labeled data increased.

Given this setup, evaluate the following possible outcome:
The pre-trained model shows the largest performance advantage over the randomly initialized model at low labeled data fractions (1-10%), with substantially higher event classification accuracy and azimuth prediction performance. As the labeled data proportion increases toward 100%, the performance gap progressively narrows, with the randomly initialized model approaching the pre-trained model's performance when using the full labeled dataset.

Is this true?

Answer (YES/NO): NO